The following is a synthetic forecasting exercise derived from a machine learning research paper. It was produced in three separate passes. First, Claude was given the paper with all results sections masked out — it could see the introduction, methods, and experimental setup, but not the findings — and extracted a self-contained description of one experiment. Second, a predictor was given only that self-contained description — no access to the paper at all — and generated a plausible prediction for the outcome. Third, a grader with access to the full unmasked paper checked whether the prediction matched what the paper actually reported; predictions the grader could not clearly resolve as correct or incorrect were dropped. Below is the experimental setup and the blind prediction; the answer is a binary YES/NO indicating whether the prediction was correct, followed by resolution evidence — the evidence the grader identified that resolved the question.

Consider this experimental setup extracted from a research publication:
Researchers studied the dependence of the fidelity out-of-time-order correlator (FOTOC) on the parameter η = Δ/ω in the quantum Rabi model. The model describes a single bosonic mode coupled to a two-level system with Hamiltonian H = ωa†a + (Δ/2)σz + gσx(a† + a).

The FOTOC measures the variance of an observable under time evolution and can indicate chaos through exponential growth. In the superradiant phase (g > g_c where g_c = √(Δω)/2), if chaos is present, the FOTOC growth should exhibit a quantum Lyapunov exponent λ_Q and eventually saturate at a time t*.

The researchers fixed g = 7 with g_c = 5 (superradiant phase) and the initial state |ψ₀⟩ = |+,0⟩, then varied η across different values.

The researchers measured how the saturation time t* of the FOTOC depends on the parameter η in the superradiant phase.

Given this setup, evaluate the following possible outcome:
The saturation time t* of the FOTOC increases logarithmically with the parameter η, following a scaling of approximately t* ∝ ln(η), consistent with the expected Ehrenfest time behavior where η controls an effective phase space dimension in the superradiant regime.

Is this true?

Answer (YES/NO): NO